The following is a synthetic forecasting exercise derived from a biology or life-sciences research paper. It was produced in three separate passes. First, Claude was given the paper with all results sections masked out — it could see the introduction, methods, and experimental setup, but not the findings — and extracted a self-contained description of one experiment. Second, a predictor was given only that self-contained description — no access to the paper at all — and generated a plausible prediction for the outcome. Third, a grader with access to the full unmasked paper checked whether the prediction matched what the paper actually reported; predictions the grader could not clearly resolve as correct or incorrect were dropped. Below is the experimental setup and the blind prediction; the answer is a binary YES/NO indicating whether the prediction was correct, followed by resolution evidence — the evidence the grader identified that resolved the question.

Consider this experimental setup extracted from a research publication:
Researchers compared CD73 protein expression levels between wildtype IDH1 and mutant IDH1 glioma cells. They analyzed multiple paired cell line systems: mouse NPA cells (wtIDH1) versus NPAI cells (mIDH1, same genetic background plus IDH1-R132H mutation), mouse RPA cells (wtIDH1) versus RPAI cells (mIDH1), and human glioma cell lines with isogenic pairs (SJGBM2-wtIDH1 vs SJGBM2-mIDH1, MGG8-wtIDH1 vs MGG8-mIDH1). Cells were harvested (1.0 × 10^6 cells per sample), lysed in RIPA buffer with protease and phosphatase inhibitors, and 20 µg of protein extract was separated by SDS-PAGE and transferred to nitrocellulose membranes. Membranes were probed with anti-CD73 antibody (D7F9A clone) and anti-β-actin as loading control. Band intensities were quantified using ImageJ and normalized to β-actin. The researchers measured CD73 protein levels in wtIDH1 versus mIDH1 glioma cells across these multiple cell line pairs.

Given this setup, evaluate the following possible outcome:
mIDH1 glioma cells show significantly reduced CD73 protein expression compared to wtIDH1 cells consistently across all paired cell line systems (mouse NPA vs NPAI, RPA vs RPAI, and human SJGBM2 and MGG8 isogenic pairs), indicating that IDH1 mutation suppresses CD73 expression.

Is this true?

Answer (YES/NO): YES